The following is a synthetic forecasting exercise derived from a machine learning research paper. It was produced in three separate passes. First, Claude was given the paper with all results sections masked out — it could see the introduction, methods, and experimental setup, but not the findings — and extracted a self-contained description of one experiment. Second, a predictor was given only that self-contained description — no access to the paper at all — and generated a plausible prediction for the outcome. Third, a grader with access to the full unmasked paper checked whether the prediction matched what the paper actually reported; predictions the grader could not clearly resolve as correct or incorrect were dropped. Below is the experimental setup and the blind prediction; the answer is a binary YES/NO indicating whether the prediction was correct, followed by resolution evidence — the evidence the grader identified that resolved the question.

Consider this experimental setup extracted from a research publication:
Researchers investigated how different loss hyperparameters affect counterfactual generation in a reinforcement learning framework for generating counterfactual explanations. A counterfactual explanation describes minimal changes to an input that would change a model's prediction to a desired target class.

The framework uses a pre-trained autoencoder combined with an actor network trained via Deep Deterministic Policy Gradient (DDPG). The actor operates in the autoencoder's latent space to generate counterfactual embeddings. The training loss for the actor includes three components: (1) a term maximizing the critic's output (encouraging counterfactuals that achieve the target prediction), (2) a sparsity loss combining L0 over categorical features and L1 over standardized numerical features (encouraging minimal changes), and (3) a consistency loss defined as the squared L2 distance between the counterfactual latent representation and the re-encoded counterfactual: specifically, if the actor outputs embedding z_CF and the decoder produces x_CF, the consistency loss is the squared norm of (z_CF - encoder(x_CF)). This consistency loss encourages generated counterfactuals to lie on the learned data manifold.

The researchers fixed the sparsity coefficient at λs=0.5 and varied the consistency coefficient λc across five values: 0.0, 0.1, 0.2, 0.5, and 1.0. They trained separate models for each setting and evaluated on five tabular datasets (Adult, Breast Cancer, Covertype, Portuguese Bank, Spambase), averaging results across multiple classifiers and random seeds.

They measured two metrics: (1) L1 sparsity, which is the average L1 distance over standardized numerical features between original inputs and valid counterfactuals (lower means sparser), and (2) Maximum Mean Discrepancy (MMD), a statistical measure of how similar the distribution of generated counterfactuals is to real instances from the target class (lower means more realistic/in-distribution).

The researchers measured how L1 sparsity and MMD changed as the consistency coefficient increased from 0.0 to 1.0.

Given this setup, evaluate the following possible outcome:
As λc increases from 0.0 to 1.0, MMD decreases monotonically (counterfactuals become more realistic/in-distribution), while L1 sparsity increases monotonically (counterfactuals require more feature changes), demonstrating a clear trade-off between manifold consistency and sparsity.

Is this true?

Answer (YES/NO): NO